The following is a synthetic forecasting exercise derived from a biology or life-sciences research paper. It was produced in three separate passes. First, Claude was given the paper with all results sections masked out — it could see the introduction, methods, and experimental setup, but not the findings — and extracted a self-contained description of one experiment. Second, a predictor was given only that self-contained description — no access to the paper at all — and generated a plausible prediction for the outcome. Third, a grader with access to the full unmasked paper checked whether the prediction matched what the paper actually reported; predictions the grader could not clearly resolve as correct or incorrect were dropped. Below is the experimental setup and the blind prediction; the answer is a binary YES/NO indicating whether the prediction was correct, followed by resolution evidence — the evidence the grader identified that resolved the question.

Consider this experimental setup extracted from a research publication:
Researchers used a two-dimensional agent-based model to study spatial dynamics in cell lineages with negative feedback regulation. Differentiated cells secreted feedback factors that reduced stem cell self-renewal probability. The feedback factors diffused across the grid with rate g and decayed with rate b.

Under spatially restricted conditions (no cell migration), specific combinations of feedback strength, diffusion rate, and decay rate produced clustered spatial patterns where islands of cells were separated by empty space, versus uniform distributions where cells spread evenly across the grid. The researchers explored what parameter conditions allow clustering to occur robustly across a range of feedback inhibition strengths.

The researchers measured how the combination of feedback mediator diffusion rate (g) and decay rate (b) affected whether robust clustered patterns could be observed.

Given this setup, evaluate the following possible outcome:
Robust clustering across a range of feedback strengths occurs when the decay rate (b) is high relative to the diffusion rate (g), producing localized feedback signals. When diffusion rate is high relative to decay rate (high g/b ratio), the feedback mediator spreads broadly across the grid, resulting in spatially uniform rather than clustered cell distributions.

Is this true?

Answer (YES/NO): NO